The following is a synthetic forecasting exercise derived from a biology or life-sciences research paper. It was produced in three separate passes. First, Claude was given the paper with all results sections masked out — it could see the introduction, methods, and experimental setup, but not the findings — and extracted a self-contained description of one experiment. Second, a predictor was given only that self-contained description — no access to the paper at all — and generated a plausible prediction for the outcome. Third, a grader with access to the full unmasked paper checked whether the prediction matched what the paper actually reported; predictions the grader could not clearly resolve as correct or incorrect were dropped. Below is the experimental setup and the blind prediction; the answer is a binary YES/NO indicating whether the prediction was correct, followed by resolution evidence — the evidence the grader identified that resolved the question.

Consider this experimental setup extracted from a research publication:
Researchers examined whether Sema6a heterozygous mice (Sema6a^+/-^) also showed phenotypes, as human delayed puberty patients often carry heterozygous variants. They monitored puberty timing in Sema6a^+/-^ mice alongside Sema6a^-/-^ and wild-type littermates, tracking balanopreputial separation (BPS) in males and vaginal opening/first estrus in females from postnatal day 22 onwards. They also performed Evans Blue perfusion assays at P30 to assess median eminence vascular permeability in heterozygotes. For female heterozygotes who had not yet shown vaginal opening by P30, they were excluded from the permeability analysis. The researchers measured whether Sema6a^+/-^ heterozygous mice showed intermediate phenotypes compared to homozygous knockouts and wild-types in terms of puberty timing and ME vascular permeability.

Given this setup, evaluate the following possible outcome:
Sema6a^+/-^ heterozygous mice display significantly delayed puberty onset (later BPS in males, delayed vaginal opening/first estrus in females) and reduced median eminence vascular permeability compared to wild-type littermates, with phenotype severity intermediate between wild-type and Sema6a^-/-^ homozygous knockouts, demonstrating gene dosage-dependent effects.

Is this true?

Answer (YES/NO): NO